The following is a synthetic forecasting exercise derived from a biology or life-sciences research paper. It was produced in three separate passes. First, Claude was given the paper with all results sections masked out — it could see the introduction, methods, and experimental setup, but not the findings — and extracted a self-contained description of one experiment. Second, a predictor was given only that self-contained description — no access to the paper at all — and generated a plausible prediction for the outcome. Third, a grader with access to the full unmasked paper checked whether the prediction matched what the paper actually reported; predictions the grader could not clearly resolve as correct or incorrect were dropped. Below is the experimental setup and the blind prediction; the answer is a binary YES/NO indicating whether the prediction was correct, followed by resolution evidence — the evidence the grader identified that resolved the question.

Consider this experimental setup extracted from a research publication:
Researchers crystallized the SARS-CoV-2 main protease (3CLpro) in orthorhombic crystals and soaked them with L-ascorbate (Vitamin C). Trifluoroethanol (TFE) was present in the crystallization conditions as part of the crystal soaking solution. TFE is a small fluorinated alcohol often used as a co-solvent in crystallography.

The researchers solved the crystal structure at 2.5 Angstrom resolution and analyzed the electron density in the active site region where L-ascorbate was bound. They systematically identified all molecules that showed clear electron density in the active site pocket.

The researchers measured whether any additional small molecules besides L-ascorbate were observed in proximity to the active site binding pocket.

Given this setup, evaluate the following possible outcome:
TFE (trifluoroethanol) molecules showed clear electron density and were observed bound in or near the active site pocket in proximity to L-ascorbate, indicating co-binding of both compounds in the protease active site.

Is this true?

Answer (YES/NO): YES